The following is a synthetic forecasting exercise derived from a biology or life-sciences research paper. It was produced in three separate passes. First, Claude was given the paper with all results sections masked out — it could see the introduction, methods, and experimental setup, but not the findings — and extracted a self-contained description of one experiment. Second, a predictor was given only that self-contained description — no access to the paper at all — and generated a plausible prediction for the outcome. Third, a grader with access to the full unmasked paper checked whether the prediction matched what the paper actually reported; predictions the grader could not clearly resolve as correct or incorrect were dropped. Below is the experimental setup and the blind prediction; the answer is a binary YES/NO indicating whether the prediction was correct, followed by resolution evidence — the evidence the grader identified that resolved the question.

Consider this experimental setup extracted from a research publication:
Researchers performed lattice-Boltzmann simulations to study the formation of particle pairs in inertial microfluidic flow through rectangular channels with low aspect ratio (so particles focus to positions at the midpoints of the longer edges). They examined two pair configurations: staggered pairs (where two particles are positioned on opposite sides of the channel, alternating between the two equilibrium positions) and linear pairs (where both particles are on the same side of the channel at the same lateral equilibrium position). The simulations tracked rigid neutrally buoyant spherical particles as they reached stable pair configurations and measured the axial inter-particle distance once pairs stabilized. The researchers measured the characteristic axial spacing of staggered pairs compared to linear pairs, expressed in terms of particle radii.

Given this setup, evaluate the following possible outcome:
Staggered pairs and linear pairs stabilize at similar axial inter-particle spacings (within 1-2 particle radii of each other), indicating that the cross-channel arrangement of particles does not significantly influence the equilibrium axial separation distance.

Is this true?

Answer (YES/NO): NO